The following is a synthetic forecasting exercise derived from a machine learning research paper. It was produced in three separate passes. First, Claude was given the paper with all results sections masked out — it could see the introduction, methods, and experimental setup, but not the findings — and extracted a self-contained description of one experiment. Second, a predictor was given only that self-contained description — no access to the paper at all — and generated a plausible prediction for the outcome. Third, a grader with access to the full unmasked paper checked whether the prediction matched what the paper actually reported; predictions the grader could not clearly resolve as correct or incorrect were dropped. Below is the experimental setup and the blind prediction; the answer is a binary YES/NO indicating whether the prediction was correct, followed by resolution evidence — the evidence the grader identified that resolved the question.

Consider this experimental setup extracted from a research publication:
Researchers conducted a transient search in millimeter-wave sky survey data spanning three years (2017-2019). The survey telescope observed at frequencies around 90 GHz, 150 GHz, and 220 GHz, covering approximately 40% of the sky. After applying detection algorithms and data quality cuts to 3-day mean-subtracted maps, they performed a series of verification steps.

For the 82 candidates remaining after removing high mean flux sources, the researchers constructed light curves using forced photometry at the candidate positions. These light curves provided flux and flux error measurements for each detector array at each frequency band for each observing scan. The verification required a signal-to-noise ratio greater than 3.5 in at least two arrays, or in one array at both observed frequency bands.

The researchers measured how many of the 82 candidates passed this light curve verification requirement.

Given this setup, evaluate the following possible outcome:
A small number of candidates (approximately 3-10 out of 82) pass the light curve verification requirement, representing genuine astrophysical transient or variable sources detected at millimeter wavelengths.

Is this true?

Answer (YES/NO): NO